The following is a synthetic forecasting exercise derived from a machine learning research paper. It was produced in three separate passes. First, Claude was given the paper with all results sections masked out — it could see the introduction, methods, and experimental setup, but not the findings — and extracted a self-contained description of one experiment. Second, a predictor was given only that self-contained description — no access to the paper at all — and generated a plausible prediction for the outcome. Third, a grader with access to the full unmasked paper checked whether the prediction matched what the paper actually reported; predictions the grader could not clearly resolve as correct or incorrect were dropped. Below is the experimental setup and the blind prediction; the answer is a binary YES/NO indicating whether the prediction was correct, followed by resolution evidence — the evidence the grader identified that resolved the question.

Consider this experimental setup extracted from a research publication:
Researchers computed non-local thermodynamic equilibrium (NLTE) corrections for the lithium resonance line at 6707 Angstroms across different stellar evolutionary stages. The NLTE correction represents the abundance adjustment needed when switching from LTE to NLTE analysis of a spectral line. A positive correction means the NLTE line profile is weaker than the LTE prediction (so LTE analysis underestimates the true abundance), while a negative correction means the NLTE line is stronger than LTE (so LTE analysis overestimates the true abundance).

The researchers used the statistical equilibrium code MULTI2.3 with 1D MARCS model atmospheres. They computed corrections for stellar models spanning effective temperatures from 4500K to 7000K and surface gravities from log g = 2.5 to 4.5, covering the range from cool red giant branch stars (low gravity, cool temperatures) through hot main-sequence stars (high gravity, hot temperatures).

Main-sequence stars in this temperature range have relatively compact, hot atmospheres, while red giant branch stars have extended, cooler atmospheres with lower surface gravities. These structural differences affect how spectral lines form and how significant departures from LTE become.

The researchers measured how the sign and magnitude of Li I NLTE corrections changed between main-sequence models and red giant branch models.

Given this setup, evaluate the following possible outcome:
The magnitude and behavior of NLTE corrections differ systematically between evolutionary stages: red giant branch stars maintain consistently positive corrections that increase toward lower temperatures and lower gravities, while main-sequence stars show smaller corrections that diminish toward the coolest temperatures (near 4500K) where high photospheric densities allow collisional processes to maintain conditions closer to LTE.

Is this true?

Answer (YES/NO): NO